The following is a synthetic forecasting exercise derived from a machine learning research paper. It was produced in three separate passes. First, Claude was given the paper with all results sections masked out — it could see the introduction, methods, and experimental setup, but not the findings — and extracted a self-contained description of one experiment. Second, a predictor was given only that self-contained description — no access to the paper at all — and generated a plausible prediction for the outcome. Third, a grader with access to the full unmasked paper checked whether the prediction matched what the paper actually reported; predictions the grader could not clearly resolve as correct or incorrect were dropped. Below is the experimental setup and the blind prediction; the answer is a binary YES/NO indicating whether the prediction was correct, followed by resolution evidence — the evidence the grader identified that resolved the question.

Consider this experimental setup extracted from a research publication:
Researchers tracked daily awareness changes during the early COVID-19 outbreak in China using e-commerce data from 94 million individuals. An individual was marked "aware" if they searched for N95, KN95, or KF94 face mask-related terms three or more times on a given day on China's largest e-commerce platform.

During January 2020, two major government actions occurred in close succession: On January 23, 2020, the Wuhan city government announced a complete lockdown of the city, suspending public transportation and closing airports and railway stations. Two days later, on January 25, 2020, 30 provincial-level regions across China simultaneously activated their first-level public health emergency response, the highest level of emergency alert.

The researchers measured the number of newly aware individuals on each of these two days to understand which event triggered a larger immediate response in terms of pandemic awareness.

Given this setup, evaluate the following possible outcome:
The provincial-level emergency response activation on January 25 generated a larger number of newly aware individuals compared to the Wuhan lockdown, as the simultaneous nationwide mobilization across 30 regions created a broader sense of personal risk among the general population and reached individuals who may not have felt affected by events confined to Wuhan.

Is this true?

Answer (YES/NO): YES